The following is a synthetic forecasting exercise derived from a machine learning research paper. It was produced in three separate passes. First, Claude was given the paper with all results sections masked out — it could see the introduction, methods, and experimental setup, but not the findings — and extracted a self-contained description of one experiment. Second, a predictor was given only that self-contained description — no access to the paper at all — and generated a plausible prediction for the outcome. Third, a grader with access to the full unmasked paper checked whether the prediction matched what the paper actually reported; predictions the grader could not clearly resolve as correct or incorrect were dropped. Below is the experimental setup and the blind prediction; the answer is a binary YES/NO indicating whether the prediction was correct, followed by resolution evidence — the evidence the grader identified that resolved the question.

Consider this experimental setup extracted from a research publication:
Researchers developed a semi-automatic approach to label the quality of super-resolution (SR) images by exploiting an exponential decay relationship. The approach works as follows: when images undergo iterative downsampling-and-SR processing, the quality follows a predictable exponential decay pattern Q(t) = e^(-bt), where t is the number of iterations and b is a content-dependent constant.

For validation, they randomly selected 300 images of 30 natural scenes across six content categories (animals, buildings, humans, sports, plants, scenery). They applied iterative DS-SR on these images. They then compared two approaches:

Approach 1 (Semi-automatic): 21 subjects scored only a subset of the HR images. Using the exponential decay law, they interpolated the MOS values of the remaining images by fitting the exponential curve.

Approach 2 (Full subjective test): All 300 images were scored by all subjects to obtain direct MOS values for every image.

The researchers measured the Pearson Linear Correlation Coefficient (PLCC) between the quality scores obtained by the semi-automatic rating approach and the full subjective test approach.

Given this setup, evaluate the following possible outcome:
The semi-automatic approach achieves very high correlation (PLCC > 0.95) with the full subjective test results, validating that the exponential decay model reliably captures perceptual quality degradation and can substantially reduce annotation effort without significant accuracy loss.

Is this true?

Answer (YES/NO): YES